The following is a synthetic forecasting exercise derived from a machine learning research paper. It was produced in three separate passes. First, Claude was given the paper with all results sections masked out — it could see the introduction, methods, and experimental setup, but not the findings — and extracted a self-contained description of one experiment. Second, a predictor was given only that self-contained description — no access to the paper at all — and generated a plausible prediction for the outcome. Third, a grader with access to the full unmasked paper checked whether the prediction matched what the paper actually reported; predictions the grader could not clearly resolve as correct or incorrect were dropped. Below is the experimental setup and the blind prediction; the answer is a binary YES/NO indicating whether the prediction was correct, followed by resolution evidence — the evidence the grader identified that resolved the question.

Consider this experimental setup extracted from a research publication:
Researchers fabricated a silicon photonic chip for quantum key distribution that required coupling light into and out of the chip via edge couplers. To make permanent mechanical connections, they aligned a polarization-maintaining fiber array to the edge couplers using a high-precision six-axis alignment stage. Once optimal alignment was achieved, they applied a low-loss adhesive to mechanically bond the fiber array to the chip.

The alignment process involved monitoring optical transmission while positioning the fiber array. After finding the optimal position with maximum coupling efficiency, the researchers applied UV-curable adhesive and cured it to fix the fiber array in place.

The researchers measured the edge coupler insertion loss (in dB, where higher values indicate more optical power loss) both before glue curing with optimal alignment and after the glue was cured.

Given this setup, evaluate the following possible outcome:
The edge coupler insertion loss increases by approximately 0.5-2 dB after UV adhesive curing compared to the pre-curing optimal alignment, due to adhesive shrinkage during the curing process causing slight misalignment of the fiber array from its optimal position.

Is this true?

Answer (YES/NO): NO